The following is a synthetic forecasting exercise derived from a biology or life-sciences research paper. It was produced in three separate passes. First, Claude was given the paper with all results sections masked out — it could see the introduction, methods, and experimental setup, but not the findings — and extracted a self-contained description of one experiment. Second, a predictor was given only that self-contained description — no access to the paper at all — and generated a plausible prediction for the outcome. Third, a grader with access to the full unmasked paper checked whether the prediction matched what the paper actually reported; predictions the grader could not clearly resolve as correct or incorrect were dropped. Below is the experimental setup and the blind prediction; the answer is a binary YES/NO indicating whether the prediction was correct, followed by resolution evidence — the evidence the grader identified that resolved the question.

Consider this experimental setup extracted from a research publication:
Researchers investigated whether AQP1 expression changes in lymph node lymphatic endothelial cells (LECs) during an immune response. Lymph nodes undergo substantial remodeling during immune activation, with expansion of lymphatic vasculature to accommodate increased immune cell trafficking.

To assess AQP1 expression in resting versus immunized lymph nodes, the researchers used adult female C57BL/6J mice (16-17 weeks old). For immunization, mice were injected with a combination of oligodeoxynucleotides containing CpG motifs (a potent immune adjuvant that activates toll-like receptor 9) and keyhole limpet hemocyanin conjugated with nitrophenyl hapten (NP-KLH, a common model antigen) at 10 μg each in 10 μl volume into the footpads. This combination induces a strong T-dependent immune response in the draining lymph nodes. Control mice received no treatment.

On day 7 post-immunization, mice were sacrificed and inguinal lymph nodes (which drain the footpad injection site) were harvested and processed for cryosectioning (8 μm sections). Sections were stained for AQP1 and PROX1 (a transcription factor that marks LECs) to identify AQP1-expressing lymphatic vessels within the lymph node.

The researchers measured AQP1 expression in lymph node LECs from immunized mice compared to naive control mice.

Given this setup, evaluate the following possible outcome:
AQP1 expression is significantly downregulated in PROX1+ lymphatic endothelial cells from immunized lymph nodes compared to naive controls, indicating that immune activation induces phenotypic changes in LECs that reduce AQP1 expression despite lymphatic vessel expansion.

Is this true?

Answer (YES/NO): NO